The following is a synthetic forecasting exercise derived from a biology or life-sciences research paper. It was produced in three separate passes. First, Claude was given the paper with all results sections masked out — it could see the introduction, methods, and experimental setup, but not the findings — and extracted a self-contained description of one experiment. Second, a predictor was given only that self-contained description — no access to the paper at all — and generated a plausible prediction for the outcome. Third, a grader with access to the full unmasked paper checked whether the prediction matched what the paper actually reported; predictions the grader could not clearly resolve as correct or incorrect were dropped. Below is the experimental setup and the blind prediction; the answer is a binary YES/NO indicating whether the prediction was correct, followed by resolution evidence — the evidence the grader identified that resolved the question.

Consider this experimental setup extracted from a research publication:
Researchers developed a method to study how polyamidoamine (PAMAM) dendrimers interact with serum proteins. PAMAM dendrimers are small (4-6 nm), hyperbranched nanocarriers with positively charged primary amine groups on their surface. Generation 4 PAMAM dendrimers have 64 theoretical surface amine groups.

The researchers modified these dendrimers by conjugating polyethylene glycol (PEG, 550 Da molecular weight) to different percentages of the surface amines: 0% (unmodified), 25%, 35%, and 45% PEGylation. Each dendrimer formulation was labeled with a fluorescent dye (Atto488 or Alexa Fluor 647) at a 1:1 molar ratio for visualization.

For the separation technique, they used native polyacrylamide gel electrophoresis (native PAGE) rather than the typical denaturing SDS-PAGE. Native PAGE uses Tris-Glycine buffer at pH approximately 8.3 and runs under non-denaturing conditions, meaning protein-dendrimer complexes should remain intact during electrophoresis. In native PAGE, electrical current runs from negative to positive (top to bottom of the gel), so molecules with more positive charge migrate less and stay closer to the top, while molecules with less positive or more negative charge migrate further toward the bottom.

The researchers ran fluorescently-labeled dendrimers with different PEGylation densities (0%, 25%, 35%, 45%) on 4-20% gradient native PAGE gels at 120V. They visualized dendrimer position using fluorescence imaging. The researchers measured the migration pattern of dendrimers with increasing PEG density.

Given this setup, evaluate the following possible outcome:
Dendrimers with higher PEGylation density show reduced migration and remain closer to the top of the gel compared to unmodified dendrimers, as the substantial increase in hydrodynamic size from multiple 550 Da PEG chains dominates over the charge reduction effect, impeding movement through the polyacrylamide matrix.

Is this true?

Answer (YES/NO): NO